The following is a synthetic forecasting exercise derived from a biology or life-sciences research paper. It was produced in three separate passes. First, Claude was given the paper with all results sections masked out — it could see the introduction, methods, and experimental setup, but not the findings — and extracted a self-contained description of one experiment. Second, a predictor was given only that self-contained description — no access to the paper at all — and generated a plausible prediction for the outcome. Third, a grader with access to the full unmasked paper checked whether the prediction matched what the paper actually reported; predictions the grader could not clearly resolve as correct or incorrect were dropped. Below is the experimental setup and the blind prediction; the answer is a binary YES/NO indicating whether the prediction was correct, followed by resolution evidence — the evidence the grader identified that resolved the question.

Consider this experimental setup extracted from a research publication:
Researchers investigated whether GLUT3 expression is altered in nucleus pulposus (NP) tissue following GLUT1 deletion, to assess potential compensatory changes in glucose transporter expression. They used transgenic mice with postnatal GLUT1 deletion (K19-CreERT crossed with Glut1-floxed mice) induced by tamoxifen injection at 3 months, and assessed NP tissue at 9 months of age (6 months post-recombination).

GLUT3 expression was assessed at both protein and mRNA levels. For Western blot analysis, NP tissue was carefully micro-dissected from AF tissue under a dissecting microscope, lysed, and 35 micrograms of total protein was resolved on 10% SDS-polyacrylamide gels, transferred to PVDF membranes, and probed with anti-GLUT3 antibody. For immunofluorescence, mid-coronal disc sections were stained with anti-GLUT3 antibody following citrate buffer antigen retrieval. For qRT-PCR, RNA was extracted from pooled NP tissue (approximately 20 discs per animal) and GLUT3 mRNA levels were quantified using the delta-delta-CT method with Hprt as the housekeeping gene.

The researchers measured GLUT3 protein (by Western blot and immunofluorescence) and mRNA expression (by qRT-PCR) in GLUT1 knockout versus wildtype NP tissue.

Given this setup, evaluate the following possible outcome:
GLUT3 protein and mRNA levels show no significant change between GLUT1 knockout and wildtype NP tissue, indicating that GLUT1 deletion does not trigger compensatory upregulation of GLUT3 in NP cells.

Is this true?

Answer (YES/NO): YES